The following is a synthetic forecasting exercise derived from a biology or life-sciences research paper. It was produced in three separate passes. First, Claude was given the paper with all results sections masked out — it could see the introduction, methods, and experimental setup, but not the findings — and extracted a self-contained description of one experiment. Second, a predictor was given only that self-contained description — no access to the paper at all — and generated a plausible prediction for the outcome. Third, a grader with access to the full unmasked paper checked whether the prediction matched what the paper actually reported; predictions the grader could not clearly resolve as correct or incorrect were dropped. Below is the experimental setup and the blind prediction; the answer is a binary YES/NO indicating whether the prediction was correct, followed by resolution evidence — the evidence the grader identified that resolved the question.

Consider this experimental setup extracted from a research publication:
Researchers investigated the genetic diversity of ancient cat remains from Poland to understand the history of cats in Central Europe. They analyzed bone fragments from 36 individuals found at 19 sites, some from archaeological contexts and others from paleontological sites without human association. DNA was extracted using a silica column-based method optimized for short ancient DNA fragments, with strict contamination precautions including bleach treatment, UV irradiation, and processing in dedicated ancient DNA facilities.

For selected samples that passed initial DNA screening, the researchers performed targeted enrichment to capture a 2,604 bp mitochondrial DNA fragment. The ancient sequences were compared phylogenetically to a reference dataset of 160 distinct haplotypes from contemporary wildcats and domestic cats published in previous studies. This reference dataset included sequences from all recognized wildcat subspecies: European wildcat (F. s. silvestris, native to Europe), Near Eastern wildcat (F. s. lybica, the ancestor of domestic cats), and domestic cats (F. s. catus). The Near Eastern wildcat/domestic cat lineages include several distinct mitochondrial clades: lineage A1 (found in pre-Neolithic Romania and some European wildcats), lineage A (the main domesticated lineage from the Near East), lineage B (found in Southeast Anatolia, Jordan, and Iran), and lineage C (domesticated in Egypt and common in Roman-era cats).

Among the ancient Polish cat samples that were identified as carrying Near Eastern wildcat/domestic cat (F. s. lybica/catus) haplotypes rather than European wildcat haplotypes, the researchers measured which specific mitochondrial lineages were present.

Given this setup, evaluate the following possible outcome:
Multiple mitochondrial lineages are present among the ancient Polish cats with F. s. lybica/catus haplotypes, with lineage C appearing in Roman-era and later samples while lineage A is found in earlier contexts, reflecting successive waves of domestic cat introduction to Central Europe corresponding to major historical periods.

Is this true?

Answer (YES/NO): YES